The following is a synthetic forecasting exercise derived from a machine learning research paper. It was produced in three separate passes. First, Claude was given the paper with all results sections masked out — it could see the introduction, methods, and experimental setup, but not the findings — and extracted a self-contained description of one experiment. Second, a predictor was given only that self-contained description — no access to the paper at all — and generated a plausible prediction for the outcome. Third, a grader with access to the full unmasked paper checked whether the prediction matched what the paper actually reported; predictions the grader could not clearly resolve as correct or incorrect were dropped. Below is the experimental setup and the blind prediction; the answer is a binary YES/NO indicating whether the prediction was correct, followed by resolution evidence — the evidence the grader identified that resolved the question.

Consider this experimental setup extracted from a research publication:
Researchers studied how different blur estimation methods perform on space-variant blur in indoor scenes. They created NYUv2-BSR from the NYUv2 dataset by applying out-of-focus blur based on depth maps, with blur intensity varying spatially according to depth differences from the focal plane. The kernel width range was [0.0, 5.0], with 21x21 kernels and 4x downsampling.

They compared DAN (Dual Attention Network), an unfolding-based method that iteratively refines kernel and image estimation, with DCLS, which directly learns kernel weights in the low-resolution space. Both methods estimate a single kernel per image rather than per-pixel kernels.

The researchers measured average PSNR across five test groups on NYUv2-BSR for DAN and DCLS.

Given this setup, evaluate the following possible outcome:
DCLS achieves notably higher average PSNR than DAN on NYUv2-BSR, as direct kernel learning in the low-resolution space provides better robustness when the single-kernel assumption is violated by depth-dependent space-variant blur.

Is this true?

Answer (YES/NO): NO